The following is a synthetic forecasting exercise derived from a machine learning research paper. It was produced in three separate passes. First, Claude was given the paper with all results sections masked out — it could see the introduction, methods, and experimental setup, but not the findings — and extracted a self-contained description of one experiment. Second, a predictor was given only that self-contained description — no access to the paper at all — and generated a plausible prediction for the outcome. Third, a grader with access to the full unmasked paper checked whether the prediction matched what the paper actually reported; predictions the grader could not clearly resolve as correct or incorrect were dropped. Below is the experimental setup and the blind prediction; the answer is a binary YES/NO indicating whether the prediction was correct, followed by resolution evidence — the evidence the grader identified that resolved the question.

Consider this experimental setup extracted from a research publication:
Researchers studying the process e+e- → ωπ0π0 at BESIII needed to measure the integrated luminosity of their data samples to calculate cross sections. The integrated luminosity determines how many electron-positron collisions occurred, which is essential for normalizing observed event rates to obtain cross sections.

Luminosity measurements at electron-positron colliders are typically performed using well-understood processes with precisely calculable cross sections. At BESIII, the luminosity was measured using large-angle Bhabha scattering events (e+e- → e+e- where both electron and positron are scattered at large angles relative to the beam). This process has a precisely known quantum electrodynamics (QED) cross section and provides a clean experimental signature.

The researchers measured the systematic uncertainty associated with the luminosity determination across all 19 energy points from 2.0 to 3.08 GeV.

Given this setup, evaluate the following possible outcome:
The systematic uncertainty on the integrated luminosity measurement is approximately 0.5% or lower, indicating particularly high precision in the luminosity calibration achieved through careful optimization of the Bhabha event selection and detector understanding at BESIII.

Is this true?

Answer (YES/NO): NO